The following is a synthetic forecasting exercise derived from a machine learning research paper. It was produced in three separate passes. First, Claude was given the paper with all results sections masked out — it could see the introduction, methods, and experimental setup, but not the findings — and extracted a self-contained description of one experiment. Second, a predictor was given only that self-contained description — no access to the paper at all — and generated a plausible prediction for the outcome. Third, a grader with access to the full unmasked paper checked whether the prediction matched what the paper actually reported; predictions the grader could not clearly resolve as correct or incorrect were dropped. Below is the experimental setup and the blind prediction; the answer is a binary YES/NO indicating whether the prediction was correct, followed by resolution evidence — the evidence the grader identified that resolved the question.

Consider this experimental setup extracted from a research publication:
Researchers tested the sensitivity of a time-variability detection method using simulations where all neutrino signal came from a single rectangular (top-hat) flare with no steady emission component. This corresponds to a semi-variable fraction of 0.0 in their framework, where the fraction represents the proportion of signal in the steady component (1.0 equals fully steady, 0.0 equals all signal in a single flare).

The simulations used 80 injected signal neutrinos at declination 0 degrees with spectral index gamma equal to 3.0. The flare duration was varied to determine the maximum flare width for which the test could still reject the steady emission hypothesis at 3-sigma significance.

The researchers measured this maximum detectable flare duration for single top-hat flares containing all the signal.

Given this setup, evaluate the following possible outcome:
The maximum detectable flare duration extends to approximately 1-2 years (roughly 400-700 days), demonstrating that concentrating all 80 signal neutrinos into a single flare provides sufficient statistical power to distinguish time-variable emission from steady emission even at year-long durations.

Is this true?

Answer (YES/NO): NO